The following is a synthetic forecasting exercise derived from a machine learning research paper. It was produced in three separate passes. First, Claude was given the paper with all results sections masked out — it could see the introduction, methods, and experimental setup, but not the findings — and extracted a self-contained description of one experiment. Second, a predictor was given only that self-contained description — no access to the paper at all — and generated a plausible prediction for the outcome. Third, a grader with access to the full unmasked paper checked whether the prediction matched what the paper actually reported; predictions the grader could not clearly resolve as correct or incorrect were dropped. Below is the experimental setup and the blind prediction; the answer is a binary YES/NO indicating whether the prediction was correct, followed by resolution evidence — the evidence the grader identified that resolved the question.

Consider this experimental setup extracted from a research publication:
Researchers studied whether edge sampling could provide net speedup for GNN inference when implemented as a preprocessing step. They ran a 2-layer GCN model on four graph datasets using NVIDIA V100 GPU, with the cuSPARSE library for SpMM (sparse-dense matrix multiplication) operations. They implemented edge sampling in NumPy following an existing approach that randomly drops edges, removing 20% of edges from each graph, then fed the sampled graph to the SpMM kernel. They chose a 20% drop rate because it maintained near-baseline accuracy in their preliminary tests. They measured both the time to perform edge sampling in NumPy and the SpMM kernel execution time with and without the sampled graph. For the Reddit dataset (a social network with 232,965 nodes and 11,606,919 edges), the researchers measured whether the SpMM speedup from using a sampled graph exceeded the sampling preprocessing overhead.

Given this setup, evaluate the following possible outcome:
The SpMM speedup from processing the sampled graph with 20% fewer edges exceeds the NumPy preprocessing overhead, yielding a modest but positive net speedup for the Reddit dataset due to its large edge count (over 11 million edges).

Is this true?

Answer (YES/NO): NO